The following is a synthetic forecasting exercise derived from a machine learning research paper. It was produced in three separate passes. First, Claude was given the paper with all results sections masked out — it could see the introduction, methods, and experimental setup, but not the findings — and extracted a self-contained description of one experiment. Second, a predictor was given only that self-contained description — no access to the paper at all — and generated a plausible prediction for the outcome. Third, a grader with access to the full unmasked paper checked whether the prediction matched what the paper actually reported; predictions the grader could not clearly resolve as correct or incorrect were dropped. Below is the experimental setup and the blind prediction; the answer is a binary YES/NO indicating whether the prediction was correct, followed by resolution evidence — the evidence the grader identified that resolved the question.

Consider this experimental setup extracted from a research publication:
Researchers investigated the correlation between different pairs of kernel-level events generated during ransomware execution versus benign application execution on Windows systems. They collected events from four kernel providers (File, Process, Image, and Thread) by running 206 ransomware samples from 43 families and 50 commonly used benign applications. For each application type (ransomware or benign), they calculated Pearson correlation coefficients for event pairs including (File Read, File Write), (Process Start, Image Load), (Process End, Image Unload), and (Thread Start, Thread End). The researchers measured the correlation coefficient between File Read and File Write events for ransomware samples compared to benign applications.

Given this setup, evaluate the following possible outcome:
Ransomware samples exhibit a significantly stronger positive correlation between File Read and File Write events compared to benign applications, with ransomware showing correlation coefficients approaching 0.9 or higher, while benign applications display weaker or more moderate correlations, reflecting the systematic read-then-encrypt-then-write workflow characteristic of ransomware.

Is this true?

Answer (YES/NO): YES